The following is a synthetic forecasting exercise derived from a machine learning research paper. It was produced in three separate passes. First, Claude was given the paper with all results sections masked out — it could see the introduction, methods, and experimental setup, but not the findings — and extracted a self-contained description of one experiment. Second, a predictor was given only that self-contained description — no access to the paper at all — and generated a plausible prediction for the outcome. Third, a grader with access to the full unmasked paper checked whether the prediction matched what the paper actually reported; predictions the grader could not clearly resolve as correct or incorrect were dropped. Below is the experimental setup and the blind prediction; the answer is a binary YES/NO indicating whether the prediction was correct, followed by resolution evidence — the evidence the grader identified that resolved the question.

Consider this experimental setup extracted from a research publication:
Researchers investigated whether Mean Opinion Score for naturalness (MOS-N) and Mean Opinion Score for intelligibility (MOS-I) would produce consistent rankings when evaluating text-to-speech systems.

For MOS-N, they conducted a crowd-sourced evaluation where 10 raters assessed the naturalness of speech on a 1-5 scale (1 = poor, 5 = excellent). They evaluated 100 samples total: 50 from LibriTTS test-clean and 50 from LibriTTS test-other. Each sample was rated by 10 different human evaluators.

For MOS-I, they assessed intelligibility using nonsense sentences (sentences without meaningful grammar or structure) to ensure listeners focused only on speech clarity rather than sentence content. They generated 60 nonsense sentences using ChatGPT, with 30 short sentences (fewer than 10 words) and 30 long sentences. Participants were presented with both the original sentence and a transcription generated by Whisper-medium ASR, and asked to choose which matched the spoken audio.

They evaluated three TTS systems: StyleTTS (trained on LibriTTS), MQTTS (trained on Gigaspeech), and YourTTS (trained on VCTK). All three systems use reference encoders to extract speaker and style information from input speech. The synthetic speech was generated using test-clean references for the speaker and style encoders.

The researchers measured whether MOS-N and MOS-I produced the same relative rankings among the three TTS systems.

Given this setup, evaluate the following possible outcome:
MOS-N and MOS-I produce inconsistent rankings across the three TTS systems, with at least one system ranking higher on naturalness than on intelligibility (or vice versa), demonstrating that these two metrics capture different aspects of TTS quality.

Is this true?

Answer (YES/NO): NO